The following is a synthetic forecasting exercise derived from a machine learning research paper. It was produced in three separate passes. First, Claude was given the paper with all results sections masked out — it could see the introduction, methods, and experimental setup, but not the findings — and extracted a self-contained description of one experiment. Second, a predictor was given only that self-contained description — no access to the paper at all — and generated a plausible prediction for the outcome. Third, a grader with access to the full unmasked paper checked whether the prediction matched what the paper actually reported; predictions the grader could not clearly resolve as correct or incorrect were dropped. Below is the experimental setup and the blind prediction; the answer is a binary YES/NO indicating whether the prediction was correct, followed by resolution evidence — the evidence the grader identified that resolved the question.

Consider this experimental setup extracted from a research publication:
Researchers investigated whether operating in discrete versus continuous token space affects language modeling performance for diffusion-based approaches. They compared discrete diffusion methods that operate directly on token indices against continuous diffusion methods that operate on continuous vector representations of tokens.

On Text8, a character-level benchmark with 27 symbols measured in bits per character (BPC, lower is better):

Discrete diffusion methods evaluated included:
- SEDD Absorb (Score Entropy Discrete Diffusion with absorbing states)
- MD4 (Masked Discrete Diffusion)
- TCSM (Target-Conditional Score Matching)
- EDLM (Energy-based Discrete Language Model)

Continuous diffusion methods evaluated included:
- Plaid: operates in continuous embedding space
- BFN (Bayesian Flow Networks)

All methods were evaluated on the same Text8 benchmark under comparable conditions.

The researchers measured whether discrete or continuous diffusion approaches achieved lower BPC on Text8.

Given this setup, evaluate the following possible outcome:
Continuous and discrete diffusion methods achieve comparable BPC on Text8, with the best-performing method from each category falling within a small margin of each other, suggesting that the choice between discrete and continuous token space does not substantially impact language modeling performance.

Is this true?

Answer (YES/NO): NO